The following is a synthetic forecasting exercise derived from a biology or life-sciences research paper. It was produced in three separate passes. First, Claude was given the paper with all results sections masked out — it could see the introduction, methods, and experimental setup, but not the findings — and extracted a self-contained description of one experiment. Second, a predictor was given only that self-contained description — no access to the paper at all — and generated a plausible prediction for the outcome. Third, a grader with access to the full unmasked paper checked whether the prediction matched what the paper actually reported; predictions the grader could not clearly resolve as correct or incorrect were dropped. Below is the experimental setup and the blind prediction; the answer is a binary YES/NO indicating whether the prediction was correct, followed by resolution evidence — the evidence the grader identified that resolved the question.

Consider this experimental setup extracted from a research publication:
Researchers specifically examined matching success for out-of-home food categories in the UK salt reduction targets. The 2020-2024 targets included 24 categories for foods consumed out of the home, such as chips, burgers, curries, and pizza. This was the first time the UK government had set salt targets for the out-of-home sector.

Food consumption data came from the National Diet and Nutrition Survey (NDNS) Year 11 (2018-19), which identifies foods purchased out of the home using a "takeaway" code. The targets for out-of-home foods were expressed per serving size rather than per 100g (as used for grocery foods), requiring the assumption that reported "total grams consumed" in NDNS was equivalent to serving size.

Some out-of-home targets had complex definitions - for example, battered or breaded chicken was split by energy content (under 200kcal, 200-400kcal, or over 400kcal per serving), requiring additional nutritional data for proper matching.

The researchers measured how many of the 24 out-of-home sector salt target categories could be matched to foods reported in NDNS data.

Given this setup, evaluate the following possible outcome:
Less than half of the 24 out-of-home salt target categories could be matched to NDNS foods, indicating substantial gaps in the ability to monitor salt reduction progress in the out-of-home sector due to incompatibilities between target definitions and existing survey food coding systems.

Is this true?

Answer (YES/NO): YES